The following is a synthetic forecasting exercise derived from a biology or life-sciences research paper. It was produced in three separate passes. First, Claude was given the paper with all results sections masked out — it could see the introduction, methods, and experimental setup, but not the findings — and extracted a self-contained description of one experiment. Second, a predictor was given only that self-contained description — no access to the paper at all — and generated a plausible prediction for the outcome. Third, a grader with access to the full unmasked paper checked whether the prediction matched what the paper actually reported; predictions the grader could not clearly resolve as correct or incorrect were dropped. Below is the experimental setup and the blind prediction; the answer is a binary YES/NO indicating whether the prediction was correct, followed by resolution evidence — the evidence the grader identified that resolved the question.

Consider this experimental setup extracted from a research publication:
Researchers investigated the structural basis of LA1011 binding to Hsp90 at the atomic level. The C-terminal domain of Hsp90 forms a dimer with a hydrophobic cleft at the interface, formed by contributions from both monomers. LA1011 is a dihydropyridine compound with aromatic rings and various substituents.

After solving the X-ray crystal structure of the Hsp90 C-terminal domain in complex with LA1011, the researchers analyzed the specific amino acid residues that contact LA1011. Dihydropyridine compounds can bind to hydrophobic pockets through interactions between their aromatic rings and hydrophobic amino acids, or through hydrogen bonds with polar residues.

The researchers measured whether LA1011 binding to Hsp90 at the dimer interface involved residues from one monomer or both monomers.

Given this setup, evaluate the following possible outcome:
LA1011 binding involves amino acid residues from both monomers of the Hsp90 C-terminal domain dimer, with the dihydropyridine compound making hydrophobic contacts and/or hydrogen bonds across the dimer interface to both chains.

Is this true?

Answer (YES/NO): YES